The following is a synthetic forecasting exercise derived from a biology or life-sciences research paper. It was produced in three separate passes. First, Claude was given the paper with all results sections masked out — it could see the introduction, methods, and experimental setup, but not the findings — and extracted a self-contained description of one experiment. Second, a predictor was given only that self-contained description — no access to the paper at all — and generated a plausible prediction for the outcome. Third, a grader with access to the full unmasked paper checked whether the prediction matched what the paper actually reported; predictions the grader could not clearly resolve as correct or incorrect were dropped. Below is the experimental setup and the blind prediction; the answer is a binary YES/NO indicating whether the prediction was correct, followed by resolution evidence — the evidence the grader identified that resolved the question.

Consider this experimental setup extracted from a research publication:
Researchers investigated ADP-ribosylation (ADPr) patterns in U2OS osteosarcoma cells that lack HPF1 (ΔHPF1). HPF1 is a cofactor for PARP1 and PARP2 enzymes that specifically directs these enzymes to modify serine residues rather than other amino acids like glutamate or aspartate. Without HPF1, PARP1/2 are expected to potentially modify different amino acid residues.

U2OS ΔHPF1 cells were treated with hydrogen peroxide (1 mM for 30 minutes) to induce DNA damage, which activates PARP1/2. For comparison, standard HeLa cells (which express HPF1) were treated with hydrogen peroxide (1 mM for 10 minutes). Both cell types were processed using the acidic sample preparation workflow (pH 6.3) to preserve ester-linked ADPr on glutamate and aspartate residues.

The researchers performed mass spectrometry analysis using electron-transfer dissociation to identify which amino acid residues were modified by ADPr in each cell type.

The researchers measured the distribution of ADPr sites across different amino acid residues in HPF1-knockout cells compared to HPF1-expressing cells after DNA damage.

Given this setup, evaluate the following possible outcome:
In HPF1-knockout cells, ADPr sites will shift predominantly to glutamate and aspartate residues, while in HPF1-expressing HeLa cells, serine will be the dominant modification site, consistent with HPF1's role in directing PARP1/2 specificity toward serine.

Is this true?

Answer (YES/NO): YES